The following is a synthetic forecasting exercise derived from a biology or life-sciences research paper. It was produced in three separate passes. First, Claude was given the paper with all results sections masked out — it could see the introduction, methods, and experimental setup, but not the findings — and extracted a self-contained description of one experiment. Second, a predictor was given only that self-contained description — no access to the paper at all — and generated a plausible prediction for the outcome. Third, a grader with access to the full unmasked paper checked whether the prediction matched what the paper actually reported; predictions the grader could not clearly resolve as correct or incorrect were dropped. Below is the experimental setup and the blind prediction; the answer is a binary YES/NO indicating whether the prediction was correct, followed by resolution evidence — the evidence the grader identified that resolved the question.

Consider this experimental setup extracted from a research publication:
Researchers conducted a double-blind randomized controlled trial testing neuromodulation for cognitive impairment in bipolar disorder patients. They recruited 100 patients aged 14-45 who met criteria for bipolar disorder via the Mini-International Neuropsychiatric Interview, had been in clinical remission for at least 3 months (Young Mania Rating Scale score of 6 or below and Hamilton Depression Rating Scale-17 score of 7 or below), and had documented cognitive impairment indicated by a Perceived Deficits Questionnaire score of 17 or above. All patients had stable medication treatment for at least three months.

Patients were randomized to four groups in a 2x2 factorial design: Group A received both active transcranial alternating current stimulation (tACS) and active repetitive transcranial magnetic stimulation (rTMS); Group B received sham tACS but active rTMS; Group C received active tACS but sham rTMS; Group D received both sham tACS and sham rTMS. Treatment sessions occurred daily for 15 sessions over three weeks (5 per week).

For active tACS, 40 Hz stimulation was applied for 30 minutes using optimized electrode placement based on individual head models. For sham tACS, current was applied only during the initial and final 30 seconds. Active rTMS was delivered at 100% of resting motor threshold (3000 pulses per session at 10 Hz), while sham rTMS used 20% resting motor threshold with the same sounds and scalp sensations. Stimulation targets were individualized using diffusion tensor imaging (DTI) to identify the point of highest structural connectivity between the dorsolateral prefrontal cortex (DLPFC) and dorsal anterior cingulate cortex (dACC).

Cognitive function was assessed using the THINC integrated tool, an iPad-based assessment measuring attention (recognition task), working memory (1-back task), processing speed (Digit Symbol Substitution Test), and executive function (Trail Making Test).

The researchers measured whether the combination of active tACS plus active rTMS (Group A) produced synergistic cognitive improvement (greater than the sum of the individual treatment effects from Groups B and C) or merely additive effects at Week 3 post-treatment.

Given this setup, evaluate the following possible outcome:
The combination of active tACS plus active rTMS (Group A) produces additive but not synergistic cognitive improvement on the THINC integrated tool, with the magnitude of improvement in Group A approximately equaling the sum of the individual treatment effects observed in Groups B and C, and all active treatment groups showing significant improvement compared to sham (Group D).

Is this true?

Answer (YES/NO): NO